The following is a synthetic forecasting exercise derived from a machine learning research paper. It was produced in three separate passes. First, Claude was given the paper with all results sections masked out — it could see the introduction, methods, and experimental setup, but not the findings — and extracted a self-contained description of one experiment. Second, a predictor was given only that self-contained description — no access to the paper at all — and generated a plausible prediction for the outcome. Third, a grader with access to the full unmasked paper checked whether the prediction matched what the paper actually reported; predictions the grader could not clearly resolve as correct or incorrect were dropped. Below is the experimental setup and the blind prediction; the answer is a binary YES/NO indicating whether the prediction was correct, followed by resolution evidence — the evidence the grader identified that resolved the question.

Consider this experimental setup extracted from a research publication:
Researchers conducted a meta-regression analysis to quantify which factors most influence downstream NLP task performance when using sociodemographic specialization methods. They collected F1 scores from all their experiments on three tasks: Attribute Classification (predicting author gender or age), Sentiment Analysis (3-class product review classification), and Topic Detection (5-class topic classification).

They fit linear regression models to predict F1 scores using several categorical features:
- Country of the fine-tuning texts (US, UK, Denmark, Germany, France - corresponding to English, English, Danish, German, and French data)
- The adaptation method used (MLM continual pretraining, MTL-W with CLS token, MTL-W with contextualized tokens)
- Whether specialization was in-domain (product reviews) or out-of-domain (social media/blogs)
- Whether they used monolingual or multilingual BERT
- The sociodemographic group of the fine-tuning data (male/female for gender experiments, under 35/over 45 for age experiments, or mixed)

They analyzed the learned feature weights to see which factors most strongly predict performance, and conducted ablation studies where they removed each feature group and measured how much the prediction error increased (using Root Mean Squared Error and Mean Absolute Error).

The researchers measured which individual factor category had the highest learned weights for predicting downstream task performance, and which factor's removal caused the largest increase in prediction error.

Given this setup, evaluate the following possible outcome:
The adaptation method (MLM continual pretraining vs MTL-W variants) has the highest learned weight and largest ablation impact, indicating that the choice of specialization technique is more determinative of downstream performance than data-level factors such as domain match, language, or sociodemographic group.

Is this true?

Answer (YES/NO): NO